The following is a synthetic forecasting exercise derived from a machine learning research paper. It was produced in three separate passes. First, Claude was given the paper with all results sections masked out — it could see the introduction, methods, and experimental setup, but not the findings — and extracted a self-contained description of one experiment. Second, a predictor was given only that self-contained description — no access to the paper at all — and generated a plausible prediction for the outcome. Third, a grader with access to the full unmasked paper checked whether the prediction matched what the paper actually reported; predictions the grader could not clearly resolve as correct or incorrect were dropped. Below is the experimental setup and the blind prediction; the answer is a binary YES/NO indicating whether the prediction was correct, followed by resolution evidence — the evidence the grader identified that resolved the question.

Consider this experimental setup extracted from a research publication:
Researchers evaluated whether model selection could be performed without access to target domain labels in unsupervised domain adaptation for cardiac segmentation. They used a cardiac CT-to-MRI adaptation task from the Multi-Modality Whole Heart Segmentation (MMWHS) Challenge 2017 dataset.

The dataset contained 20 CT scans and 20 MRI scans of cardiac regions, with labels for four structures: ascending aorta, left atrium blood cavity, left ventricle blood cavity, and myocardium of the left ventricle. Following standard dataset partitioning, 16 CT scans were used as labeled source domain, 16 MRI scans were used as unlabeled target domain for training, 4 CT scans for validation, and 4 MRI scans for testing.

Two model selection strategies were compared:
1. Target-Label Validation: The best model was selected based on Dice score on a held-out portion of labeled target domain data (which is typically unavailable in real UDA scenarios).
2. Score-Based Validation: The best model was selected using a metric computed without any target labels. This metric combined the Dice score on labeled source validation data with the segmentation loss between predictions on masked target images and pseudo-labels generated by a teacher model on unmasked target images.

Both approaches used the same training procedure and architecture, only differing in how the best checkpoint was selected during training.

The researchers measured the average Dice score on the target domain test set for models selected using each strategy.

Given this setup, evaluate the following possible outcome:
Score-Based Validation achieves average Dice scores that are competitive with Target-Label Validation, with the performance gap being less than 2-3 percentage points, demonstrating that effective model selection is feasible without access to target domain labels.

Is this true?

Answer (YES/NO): YES